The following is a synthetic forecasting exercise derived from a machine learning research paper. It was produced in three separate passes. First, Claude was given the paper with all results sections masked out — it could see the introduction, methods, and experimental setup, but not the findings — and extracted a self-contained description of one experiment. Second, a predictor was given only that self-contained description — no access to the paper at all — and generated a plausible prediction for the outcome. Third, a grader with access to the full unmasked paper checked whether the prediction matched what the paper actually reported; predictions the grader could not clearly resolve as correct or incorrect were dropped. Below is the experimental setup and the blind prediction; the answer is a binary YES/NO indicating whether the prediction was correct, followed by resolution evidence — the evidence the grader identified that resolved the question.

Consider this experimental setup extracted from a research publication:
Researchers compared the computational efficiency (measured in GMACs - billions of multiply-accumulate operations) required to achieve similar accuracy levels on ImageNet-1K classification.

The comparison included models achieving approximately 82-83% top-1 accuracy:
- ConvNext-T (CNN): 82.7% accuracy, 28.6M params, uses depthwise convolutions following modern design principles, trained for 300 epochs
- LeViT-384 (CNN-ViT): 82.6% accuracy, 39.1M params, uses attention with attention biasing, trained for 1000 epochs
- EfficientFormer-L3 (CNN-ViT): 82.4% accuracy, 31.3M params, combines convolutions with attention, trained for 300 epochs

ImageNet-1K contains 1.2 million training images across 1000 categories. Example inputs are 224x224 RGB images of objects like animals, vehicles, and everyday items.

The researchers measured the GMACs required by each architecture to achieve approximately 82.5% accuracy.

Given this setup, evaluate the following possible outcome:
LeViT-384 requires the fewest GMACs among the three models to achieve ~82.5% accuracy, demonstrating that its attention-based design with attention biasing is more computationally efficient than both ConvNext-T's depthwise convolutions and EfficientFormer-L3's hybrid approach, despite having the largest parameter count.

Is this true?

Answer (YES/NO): YES